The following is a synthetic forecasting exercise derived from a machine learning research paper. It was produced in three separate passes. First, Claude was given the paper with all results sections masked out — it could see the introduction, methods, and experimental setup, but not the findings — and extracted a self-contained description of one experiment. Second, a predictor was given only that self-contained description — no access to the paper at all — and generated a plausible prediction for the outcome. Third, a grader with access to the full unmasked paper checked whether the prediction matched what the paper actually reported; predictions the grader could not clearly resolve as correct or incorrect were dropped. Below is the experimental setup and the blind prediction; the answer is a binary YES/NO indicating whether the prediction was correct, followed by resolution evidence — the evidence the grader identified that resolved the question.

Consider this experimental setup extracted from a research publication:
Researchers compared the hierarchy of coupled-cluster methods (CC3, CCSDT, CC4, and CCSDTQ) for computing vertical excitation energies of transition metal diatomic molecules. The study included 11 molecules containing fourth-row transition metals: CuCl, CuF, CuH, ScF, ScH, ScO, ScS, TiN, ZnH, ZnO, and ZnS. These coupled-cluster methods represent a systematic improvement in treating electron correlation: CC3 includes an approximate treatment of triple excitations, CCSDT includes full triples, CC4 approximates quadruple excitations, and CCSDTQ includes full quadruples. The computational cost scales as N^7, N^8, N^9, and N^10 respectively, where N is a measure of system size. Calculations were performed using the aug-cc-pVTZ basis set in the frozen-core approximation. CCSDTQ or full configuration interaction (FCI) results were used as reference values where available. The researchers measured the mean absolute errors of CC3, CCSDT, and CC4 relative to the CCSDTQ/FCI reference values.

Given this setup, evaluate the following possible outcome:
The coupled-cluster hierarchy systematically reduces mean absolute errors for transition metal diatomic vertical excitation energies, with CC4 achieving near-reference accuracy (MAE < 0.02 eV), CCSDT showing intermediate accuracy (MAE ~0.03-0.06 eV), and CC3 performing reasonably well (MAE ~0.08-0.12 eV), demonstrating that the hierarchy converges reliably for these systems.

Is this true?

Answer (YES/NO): NO